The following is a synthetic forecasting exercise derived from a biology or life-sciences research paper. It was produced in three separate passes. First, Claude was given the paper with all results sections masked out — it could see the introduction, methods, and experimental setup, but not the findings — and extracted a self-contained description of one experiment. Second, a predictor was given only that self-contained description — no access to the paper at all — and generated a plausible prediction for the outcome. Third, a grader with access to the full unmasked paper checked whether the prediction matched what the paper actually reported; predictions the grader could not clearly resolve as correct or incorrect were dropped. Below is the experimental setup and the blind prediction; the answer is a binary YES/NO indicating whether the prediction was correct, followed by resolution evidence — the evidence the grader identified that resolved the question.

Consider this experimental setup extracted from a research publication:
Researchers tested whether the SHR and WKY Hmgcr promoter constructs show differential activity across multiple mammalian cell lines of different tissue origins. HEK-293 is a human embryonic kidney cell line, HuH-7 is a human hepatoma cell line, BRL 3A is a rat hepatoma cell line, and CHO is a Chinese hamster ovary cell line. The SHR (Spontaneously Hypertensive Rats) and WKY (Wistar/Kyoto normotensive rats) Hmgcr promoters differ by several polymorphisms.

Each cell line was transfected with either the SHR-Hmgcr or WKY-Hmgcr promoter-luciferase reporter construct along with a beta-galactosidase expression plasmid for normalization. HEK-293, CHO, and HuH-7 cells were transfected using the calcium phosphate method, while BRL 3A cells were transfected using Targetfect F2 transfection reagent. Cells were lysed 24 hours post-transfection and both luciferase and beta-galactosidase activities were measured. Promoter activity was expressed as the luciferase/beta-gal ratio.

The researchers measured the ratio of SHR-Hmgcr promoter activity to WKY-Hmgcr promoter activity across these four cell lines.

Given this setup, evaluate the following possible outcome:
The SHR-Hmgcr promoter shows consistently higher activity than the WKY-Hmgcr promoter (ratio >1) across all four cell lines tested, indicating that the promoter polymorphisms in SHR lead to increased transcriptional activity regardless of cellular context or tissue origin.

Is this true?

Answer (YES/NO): NO